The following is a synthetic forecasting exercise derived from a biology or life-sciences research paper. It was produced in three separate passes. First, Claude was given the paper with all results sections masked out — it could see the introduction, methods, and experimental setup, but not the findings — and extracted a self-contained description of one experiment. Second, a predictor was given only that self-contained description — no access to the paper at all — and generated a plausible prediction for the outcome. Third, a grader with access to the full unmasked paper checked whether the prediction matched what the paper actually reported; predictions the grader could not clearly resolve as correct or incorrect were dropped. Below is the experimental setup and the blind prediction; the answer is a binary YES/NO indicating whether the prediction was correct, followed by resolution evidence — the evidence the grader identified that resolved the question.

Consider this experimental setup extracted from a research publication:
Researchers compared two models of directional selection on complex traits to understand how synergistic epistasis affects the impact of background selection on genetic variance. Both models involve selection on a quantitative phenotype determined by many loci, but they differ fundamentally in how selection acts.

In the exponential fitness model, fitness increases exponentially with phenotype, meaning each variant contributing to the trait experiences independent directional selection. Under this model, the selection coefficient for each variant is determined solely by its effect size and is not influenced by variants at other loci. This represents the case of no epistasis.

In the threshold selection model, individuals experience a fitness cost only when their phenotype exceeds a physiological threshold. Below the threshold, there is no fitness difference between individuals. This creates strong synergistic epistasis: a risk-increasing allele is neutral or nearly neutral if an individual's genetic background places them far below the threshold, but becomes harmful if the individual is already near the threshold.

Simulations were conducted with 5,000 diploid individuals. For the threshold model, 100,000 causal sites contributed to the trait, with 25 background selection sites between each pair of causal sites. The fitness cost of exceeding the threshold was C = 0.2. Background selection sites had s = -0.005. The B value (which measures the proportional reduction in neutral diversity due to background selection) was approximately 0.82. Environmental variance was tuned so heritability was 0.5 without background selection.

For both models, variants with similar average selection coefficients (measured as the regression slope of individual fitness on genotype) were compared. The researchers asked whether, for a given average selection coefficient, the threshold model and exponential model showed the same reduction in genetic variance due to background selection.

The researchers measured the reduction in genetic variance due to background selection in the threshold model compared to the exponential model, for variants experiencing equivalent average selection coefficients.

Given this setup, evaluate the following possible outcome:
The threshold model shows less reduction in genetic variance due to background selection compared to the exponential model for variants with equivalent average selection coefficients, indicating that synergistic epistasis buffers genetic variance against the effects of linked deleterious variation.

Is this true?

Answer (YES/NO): NO